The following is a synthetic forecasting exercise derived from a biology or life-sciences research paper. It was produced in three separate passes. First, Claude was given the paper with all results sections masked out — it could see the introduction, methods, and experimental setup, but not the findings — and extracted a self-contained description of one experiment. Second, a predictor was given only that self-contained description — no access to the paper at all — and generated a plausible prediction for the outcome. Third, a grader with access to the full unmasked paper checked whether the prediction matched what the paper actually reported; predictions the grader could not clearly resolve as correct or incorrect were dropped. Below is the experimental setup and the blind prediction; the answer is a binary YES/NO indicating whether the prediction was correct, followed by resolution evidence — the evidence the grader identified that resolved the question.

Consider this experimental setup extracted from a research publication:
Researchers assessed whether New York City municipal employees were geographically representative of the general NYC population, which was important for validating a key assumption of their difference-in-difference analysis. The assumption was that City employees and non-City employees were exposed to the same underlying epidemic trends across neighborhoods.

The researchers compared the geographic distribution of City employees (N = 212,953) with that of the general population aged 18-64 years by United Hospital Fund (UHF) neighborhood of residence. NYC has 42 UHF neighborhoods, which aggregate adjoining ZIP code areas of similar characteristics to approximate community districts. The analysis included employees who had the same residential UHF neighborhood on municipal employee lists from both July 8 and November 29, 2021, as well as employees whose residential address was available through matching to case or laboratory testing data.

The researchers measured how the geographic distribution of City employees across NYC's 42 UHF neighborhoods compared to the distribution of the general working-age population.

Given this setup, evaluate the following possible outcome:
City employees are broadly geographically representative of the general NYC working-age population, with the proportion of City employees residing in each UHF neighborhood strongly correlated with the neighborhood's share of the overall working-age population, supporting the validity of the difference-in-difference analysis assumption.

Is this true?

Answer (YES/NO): NO